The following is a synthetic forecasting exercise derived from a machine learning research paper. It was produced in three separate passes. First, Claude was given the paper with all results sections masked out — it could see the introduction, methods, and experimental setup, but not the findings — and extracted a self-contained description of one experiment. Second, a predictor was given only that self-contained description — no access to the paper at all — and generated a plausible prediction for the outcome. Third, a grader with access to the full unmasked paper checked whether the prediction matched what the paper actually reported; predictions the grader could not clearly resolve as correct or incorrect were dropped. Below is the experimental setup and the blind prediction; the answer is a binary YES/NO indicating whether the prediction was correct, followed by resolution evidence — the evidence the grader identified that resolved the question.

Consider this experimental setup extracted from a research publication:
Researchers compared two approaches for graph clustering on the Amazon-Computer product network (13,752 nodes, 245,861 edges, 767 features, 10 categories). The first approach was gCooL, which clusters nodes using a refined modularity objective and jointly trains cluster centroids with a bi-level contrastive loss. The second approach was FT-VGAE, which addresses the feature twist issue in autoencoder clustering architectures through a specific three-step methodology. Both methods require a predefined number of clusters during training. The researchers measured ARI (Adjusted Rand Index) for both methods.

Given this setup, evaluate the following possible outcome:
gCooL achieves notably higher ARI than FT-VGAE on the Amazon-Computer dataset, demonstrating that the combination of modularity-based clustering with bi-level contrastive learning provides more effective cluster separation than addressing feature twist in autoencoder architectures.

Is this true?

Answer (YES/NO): NO